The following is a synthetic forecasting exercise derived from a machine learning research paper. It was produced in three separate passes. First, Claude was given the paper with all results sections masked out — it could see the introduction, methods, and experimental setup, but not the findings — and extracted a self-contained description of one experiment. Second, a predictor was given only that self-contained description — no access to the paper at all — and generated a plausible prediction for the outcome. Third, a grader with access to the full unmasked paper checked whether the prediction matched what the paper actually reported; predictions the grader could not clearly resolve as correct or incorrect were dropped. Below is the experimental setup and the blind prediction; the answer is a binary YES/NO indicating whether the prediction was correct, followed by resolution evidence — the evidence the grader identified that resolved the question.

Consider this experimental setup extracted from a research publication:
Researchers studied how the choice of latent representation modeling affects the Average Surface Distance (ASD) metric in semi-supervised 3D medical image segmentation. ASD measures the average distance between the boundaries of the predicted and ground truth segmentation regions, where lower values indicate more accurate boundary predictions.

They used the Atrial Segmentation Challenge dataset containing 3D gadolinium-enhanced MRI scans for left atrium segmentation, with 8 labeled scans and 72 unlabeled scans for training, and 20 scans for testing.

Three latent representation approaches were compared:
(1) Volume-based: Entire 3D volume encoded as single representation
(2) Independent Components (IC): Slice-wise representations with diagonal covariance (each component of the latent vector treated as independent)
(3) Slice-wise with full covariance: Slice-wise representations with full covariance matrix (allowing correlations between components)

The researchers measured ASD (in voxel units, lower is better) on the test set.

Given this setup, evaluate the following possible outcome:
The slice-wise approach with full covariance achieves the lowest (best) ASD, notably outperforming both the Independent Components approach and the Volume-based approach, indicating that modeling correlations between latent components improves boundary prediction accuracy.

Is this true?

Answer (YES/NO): YES